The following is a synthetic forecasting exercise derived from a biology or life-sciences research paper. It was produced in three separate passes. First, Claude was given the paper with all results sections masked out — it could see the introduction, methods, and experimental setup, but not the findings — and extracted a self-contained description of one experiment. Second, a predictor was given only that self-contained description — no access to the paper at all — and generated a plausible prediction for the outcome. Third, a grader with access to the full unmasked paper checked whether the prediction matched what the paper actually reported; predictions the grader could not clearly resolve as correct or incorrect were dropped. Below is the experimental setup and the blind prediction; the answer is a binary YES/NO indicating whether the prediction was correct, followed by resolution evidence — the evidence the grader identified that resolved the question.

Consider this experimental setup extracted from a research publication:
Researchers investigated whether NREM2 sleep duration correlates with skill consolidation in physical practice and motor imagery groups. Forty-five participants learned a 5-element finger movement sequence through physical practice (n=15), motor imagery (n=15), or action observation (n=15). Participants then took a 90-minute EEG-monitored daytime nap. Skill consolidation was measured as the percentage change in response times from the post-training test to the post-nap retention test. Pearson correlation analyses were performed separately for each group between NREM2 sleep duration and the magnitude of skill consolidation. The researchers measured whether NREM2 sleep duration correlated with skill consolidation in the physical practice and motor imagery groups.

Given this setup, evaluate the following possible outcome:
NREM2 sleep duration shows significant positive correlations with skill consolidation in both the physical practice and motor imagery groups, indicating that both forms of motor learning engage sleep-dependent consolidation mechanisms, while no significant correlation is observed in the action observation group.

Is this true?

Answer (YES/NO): YES